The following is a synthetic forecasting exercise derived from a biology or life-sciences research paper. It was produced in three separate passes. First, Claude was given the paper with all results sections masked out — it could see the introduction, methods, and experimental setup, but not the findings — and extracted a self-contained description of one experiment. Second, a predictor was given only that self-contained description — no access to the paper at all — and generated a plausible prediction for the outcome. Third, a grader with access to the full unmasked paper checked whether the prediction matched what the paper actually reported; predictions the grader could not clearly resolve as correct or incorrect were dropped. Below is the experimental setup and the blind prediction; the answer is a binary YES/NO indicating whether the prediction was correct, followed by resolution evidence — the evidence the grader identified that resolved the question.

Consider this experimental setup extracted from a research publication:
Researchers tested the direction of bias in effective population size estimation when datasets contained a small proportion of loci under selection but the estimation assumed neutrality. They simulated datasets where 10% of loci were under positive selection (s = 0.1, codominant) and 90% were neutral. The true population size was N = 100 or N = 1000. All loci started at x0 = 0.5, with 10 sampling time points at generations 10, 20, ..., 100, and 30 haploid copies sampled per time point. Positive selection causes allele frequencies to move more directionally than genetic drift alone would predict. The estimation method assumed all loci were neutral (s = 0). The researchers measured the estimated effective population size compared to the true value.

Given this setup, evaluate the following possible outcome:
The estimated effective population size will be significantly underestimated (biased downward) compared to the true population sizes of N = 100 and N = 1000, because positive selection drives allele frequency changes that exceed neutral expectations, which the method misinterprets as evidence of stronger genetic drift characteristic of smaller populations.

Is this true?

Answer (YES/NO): YES